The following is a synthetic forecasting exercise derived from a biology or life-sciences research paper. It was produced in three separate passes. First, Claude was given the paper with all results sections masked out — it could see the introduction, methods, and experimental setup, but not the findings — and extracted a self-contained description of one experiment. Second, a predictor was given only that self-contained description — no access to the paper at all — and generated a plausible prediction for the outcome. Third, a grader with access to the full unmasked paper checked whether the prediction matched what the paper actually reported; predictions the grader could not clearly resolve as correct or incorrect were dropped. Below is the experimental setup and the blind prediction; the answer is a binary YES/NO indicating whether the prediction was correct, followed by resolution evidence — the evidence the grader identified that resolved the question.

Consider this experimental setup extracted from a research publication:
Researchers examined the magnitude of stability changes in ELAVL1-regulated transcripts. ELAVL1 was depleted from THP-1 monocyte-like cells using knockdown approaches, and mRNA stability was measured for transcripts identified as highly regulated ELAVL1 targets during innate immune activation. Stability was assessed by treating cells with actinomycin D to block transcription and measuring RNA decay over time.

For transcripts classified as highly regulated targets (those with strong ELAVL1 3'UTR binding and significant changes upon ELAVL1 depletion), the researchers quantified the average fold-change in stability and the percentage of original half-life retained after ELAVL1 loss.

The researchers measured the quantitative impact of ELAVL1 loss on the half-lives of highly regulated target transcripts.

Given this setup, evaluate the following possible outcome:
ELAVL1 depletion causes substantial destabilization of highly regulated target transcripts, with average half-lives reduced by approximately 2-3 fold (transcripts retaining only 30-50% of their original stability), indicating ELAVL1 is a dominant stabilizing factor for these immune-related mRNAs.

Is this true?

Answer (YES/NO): YES